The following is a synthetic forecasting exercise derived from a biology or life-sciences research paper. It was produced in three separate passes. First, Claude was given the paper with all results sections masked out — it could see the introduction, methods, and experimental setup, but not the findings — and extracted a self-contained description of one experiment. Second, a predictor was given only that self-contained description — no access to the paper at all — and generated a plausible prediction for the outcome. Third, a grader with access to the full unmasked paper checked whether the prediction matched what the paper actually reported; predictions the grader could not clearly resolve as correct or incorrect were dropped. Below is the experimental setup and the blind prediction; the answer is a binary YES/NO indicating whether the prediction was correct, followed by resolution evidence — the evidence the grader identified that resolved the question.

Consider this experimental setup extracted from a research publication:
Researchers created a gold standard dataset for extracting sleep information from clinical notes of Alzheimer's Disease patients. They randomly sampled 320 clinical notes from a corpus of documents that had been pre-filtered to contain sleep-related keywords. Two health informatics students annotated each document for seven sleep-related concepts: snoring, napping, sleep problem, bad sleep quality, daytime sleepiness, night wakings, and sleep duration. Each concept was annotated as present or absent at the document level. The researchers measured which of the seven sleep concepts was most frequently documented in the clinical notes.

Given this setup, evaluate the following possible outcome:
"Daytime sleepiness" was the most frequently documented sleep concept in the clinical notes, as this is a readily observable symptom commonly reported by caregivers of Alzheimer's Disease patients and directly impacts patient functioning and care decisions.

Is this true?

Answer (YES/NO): NO